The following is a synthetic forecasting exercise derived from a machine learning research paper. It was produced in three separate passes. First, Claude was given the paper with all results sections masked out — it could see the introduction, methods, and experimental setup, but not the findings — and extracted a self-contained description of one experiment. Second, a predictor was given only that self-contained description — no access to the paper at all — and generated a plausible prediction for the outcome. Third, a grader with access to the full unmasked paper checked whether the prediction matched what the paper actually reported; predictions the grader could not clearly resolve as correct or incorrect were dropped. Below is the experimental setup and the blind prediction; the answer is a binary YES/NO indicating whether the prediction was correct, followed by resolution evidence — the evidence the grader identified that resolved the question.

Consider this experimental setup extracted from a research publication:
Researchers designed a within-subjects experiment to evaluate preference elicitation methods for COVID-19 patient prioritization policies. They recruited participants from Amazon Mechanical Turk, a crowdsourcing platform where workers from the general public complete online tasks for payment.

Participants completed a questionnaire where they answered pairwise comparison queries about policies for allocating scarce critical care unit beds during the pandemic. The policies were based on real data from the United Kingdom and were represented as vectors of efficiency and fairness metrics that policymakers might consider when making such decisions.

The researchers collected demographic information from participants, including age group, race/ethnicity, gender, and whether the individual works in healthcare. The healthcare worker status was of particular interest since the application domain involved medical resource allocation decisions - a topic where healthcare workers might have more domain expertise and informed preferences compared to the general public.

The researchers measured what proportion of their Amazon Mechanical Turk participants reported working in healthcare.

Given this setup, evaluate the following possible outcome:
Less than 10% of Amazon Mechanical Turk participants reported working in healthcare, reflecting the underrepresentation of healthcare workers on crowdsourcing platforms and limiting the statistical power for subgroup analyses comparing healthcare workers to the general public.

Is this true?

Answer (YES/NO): NO